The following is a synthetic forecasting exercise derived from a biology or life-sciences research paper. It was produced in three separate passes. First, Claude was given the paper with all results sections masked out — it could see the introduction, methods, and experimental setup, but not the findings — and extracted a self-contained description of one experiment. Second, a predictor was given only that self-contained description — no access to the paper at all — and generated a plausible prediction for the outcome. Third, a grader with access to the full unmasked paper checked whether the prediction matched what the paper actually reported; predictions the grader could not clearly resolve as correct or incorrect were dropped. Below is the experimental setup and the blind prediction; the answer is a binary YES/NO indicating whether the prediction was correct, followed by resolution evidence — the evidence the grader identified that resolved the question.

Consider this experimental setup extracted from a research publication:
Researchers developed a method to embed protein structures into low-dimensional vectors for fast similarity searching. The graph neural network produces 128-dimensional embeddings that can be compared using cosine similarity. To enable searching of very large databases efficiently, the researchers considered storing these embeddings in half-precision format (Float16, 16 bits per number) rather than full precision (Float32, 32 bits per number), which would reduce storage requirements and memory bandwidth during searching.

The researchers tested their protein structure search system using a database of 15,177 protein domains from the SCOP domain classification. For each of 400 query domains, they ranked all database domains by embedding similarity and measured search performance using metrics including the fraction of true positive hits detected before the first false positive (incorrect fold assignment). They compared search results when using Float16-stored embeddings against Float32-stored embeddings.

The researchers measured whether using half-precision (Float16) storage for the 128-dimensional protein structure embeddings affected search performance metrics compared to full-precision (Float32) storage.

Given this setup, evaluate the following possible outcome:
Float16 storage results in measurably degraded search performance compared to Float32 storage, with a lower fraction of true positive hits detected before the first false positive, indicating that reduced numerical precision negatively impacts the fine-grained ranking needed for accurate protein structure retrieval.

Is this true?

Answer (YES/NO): NO